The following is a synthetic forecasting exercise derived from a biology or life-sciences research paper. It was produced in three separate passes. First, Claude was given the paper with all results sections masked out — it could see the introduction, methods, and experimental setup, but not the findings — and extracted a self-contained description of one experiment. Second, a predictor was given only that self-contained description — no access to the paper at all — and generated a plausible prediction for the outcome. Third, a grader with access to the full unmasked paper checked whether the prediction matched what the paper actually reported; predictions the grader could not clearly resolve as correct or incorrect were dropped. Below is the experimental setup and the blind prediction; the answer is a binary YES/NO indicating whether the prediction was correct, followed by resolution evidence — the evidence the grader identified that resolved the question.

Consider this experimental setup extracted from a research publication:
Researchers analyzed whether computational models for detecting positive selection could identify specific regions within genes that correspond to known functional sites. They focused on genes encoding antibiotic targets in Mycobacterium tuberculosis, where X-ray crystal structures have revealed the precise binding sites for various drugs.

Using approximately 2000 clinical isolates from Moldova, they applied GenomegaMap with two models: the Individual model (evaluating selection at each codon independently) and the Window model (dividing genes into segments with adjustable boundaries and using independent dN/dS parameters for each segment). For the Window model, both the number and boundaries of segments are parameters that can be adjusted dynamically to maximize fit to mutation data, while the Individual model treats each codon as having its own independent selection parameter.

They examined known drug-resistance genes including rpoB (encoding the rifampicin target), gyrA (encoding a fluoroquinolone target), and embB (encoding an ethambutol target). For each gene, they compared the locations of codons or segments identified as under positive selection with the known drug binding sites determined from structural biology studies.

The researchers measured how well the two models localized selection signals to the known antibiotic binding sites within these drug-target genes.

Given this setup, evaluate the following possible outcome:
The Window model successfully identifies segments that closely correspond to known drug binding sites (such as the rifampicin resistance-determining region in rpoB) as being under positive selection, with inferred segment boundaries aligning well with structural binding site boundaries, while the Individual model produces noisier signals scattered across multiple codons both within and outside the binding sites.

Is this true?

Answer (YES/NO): YES